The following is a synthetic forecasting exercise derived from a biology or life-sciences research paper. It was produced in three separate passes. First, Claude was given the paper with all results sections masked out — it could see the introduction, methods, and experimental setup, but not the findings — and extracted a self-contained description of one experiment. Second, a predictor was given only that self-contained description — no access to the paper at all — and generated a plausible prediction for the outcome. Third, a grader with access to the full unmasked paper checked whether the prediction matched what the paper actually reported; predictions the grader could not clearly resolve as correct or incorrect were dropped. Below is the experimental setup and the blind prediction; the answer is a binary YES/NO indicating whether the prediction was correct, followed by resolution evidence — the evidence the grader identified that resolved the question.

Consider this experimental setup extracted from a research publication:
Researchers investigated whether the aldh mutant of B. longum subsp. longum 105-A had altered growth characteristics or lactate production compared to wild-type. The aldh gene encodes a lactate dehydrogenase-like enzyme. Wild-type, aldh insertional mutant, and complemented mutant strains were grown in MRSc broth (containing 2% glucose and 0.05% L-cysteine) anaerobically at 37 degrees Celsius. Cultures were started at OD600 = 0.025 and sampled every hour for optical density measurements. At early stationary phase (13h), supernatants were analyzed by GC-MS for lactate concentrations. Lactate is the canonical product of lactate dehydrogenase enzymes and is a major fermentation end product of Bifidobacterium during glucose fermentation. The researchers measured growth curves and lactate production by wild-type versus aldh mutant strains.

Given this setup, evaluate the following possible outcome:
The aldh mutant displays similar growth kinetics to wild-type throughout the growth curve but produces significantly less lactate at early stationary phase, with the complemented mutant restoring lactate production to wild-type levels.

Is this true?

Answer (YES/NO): NO